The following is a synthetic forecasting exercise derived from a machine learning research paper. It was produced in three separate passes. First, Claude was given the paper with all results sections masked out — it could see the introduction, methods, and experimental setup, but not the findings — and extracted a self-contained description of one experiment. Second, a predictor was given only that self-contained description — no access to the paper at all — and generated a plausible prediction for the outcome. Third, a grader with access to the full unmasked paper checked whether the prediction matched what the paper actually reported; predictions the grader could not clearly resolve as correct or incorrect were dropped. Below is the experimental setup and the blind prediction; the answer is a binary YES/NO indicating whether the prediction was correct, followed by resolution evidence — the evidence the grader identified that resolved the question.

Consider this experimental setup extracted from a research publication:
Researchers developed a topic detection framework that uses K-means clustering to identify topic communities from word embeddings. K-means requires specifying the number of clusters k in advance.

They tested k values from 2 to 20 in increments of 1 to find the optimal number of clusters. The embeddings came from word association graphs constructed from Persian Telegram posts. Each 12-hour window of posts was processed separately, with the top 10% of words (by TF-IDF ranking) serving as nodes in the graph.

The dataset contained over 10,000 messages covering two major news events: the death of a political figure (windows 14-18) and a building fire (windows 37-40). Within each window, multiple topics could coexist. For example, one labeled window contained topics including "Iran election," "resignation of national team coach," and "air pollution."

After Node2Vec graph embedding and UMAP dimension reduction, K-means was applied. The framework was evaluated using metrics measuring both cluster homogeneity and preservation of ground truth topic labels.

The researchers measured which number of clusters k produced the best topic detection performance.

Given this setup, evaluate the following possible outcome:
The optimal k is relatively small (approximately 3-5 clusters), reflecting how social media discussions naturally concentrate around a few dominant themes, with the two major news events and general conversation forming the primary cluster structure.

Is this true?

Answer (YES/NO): NO